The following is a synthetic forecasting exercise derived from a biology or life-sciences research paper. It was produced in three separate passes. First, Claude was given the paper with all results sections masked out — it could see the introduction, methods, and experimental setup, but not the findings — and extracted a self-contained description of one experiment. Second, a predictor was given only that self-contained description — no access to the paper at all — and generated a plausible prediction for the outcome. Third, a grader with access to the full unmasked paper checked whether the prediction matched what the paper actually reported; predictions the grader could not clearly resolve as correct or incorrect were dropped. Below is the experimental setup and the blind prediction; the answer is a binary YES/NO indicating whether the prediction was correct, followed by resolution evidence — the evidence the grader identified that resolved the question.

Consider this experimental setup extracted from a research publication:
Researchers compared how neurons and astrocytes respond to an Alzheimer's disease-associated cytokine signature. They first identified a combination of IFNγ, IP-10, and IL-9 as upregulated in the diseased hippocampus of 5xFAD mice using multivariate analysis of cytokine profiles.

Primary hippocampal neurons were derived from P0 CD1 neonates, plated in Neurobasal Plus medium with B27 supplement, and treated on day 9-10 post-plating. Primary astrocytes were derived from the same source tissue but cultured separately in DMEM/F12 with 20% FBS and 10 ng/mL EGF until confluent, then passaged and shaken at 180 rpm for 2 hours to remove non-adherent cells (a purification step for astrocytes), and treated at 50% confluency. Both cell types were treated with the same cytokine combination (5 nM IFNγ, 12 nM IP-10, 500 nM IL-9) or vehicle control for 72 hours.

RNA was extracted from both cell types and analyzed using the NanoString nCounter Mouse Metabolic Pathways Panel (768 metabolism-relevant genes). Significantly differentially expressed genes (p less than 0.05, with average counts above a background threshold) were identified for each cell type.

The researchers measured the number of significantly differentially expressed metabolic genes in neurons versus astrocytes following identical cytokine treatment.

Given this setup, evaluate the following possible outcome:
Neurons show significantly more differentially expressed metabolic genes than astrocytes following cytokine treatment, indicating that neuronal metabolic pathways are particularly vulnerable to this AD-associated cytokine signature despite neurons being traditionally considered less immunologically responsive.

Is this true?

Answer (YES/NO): YES